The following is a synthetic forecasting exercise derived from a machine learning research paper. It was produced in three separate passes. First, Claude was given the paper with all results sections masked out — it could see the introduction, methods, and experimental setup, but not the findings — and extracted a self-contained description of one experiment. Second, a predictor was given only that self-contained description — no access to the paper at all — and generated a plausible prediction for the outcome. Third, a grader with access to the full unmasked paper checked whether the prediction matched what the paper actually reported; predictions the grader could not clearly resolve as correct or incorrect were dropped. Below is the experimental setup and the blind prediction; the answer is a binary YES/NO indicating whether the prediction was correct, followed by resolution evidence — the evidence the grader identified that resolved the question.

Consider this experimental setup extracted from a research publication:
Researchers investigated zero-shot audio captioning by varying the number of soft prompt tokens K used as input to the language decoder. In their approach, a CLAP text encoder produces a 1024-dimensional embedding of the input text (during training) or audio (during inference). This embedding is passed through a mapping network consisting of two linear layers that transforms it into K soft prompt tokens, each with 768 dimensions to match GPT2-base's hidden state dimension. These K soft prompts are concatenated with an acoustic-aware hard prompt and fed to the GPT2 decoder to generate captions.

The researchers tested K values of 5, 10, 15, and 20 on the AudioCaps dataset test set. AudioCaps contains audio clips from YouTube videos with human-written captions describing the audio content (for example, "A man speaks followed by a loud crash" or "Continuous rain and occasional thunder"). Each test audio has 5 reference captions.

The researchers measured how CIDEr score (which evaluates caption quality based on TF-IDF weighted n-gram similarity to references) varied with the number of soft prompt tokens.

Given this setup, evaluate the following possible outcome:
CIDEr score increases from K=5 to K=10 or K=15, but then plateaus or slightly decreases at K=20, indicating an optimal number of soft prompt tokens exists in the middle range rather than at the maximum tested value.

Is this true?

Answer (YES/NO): YES